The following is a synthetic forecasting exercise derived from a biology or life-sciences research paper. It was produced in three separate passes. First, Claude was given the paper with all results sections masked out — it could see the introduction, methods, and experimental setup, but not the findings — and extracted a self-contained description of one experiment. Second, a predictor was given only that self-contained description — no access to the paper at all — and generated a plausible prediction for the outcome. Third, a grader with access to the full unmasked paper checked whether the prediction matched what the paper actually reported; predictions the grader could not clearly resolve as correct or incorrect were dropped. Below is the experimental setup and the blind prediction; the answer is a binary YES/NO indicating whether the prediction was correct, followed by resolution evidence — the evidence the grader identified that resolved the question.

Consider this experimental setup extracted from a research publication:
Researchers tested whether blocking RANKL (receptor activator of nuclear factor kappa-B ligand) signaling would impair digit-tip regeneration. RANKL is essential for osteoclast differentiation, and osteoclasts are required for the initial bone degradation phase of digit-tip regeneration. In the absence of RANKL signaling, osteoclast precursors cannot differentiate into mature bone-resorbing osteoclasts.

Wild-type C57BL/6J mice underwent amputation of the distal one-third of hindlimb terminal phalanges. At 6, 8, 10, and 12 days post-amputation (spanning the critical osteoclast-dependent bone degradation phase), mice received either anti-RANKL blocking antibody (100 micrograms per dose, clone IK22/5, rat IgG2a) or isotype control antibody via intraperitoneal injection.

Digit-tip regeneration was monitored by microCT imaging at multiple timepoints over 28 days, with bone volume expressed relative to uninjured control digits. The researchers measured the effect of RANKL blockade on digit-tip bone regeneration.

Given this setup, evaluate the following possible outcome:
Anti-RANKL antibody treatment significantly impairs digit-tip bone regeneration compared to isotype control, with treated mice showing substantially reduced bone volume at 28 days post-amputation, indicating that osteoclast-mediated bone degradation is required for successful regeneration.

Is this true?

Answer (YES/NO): YES